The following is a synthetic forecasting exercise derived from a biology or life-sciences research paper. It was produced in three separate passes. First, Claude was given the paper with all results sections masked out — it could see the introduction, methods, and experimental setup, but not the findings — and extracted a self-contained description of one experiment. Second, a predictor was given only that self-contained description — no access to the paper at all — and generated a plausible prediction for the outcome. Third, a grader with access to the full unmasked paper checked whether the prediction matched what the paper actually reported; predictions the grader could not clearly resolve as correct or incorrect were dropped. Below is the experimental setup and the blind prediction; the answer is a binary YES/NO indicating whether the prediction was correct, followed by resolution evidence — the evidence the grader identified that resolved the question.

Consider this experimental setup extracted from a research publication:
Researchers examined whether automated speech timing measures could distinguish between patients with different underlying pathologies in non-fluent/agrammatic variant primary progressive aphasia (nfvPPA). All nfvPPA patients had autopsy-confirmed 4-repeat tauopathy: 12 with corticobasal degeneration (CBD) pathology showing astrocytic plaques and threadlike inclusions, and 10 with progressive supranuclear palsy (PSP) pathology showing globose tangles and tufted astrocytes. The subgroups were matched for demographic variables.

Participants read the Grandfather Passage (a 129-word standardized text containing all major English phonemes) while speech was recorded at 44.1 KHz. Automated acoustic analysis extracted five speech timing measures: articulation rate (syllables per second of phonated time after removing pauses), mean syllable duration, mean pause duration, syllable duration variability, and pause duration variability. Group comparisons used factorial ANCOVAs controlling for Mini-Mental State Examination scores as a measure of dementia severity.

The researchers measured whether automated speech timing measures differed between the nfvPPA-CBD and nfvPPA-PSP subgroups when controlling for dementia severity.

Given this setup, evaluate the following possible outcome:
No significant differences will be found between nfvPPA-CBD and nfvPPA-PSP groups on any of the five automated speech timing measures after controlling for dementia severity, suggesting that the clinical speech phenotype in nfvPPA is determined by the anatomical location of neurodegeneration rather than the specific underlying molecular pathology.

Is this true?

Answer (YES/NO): NO